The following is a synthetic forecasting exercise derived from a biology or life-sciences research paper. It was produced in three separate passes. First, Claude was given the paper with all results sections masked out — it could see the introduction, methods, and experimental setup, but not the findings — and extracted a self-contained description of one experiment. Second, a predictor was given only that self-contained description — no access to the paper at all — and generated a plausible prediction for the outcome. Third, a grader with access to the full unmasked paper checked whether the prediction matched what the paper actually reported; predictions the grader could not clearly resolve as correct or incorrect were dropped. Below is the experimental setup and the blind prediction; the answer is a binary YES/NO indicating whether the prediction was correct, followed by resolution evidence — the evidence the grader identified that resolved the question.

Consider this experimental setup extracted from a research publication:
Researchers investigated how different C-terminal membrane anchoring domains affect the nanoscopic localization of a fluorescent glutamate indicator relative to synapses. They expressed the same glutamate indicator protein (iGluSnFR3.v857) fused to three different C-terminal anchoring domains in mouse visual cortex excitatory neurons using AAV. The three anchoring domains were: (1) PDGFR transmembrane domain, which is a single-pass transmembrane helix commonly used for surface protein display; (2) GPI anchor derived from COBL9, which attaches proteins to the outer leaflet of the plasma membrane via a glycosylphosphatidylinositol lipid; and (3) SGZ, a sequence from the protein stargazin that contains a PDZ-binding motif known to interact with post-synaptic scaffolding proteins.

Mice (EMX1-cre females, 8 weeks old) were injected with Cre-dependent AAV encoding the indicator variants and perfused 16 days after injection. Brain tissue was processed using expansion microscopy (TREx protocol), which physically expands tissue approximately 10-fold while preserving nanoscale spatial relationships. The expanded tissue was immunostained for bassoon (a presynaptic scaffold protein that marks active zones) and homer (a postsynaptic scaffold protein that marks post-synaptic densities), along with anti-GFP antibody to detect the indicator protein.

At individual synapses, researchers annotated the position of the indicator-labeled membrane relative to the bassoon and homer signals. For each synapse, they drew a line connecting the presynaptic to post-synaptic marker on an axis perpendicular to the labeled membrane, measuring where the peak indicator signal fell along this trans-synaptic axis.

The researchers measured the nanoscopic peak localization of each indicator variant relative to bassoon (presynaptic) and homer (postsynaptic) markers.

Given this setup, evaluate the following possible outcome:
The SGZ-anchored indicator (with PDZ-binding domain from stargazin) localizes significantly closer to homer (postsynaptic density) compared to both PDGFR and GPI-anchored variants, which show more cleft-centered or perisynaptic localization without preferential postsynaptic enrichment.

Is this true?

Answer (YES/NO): NO